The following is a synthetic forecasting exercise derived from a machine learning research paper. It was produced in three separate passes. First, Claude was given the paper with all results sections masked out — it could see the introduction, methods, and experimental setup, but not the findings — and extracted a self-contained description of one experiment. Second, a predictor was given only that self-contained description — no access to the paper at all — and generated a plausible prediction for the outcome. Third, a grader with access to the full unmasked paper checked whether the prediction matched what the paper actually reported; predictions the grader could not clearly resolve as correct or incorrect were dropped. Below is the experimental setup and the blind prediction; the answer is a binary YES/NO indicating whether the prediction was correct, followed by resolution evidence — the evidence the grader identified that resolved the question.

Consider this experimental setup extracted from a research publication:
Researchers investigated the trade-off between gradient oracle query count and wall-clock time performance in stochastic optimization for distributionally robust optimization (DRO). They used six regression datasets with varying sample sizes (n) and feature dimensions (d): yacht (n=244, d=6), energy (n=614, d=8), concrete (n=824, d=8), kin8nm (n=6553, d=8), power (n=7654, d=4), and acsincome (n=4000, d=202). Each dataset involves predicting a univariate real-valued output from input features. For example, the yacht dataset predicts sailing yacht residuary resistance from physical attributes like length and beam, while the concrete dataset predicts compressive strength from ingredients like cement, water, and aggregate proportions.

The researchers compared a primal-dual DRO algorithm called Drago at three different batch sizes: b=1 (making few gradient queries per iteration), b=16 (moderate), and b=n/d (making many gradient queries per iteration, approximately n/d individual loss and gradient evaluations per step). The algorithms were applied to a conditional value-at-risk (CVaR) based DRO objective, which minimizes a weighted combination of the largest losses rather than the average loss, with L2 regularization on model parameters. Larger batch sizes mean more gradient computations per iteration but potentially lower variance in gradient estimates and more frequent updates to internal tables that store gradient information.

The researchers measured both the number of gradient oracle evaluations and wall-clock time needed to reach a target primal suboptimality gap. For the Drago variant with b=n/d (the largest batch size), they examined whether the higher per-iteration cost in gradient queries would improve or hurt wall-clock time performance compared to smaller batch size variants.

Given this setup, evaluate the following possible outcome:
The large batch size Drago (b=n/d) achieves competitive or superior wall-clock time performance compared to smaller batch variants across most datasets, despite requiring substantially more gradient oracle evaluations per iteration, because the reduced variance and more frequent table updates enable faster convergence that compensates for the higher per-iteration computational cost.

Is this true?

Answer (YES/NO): YES